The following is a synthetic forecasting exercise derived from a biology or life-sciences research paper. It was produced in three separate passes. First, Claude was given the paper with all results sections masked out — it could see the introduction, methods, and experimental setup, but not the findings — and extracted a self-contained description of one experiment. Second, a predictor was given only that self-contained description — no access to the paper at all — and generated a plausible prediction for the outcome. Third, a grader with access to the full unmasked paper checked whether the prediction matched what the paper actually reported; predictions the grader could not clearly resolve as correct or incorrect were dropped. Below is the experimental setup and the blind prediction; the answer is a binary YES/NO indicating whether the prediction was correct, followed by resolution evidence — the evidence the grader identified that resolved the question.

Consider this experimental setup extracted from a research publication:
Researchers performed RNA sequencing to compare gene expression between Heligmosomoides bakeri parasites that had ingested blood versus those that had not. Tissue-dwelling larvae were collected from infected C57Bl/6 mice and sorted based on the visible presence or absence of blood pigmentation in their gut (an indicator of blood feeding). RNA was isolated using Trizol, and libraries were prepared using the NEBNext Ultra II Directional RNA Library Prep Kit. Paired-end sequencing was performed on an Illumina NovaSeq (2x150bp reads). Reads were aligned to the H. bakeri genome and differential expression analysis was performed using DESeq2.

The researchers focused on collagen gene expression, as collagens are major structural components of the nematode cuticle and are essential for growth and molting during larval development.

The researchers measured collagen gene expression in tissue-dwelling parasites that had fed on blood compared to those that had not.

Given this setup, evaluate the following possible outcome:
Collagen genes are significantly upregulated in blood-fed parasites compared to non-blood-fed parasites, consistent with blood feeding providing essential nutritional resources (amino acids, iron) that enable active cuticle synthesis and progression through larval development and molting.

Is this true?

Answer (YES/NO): YES